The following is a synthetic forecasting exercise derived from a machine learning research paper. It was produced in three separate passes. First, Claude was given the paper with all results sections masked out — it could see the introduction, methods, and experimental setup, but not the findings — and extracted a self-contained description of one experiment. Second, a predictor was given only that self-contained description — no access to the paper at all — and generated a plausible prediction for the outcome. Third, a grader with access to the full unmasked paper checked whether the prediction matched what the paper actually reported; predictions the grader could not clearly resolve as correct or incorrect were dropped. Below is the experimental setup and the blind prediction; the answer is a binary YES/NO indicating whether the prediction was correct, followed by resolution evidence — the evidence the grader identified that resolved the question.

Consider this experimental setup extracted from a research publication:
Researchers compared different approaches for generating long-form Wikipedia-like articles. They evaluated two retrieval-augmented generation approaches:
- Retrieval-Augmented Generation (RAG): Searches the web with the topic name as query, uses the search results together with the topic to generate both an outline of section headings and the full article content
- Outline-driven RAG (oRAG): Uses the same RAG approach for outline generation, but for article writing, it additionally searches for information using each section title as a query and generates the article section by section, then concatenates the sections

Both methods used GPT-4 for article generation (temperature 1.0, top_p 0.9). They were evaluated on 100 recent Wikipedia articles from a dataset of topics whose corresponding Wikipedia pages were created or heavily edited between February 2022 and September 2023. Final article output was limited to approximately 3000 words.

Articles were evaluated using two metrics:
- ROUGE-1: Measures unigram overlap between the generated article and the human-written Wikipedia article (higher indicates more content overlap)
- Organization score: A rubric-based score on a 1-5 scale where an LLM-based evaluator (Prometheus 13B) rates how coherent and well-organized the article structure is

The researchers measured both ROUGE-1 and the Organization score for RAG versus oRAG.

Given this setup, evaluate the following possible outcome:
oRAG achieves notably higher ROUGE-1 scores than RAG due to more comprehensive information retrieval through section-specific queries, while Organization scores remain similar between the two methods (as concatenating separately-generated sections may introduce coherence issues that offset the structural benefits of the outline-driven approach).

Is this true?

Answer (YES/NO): NO